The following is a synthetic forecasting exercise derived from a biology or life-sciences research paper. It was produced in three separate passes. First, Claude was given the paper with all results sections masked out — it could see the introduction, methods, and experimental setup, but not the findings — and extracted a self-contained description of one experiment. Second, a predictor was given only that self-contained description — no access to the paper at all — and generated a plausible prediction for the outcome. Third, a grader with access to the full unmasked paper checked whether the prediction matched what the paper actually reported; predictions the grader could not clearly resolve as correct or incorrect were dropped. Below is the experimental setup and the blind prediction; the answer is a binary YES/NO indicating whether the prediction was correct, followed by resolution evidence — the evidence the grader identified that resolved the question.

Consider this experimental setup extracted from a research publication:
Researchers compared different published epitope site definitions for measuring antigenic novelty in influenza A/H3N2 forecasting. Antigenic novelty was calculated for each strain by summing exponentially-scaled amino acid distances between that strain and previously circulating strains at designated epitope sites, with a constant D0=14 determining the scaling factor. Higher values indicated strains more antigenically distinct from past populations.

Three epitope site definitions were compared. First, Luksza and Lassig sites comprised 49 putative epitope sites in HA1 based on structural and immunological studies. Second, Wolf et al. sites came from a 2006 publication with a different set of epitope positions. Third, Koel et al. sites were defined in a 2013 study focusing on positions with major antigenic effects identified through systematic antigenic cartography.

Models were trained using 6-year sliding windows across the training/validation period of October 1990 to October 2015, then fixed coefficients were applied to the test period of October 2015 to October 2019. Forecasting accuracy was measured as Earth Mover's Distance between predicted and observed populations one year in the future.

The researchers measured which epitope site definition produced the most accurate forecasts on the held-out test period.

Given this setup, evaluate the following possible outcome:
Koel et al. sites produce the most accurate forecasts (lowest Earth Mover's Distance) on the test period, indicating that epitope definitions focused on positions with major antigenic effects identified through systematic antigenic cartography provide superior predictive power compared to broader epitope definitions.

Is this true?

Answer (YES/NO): YES